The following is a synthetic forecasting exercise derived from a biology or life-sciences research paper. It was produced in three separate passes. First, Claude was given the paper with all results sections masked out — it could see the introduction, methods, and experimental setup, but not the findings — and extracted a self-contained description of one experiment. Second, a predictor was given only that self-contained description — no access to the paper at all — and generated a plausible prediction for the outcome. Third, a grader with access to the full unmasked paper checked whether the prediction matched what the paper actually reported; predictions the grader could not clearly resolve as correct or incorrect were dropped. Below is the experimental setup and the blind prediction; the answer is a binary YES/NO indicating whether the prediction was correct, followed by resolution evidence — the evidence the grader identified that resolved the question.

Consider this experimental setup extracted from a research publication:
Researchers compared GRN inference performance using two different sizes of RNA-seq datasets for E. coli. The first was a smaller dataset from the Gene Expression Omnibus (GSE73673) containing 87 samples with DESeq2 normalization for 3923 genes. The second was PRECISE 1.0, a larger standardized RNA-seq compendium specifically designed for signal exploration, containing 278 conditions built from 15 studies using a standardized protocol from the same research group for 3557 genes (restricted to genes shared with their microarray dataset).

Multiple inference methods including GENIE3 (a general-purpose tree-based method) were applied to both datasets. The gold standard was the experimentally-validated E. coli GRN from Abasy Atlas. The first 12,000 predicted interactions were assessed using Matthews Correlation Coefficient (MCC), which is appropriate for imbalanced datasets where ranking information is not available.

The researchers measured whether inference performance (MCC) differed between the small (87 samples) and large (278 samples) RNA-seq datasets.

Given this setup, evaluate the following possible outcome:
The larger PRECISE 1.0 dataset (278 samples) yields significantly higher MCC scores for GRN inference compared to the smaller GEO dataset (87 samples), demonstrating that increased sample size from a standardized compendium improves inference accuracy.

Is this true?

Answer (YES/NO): YES